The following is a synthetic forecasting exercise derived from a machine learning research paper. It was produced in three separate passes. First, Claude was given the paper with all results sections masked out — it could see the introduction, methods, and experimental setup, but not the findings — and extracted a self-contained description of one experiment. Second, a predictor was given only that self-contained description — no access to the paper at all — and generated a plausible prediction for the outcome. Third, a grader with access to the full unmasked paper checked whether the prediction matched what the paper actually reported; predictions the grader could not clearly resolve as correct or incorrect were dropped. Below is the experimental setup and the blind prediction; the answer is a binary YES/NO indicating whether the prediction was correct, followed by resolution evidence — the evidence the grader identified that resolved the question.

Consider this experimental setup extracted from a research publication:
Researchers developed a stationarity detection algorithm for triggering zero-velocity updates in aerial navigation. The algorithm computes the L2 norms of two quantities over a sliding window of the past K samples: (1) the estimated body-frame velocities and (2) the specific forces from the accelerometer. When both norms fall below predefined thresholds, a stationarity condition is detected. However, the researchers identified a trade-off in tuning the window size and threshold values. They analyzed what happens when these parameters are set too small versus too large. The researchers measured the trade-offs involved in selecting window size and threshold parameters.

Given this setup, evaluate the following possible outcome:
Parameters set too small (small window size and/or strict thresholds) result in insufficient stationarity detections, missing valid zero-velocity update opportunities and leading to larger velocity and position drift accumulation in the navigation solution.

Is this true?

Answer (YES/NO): NO